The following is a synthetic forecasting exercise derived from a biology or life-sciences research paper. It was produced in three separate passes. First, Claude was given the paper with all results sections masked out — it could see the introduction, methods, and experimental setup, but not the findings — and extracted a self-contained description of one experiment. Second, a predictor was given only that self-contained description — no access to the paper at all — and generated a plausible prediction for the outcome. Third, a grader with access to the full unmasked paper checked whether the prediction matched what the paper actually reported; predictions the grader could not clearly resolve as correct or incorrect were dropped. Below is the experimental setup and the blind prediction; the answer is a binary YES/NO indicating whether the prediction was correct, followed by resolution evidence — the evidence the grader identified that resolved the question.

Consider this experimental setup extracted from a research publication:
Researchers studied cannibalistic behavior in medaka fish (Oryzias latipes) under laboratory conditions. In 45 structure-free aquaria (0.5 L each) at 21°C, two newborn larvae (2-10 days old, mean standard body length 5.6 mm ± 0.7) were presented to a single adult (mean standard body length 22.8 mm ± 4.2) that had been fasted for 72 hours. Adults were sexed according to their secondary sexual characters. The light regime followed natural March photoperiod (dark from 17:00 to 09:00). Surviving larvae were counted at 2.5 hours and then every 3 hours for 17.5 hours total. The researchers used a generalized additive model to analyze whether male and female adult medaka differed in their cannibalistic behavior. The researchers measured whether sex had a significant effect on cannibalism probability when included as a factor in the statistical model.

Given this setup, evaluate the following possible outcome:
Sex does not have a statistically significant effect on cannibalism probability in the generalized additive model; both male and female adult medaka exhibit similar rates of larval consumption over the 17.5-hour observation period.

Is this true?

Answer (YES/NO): NO